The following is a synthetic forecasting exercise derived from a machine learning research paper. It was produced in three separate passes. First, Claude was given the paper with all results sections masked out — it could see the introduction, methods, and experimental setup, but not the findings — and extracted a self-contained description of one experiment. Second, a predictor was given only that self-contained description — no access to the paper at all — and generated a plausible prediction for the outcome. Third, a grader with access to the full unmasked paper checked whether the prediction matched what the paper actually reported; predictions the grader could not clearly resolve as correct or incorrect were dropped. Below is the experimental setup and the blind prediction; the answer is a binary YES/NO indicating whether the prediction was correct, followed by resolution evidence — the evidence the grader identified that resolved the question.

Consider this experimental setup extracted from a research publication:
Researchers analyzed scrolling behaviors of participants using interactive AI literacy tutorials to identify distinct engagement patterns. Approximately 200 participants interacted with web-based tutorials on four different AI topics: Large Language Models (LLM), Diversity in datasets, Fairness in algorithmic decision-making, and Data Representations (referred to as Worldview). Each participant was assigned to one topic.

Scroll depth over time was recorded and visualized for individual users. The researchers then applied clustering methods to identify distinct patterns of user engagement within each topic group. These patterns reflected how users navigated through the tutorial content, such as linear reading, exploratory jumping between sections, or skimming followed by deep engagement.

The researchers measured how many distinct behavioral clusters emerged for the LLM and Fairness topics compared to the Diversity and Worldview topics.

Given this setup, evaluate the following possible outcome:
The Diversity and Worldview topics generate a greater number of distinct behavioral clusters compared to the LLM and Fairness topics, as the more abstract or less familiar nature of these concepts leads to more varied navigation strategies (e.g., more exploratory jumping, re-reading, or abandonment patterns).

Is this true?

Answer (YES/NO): NO